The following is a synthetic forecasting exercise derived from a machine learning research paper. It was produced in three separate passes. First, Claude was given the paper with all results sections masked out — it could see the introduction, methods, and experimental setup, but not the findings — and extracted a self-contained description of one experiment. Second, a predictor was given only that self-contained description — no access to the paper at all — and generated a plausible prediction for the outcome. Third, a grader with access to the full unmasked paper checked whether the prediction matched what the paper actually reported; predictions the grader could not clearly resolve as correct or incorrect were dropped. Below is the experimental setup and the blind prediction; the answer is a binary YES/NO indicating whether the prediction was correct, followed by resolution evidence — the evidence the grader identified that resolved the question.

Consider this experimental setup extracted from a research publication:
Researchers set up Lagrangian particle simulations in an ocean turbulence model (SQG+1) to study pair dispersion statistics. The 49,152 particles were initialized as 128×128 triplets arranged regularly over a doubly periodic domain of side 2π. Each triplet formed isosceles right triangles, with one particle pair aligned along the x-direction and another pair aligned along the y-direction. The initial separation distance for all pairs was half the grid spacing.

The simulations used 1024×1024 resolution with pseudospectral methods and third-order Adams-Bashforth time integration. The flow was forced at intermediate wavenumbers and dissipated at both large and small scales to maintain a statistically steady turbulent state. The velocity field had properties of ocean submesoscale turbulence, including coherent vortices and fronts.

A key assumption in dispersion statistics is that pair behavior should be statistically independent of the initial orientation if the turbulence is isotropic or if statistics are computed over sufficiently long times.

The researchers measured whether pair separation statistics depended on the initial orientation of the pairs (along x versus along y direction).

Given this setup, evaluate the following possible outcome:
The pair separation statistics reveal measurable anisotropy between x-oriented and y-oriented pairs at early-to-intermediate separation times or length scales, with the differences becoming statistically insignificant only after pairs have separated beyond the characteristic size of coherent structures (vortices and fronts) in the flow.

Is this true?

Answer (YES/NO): NO